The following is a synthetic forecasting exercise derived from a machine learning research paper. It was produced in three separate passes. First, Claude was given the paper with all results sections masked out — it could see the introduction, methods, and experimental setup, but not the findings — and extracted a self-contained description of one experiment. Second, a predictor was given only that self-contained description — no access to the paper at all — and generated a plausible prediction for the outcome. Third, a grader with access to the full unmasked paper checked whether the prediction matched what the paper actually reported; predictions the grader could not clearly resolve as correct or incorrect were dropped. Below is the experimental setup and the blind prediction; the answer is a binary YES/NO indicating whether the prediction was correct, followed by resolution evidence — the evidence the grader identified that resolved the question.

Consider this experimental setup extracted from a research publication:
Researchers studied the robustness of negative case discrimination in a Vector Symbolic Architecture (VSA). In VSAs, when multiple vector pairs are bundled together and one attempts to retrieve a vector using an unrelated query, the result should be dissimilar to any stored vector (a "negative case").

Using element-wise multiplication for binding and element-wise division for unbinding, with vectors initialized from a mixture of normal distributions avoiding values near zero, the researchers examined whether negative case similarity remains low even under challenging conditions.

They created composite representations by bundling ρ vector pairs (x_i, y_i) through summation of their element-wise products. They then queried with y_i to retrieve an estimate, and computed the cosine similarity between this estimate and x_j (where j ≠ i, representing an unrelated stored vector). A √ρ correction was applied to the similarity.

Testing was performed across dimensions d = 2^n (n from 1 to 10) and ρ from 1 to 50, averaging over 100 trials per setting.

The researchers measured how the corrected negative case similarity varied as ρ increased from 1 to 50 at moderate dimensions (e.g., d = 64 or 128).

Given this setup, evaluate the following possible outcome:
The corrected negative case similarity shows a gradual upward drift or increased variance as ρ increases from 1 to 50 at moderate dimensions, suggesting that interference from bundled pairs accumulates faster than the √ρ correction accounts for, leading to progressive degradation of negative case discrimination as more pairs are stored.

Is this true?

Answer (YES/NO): NO